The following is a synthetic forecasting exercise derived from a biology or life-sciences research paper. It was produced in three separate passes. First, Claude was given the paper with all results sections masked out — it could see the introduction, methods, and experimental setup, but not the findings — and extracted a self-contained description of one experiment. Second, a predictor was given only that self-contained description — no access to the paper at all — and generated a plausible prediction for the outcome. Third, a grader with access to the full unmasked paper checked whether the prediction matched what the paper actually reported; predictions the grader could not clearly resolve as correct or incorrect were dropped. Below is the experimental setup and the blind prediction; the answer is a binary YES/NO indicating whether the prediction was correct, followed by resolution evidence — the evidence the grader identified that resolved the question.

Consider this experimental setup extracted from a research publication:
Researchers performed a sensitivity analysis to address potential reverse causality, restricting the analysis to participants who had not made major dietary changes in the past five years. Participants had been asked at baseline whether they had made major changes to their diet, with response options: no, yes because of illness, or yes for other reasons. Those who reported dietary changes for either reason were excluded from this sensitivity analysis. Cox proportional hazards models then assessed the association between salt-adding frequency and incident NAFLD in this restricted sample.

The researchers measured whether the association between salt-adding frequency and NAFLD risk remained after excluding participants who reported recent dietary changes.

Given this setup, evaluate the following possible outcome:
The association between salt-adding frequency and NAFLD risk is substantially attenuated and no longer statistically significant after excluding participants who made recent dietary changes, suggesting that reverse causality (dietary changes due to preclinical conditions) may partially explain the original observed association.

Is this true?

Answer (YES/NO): NO